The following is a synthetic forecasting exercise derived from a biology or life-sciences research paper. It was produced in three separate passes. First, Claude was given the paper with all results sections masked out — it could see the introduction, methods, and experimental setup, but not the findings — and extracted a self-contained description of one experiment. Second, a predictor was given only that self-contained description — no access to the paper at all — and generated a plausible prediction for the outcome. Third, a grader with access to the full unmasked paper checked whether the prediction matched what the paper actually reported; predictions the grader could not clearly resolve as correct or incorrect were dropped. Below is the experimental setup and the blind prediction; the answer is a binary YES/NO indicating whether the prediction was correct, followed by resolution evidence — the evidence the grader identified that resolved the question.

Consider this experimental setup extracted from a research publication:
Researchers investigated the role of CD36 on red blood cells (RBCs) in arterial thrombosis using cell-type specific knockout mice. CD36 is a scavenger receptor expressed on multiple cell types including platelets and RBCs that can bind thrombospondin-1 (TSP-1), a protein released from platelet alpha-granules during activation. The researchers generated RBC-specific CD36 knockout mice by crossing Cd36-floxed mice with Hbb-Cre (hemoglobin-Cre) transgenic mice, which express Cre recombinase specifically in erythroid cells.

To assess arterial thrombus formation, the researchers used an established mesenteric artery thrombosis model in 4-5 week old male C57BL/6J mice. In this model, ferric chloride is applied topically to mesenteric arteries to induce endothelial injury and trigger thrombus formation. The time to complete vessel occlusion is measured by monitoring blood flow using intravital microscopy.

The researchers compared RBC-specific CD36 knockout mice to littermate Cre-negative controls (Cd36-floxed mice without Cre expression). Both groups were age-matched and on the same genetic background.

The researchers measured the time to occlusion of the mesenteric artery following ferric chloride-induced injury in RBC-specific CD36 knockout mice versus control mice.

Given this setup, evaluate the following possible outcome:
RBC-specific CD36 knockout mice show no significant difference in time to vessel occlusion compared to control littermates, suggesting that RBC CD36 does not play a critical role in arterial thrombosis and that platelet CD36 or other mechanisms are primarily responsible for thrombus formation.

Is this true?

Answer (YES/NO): NO